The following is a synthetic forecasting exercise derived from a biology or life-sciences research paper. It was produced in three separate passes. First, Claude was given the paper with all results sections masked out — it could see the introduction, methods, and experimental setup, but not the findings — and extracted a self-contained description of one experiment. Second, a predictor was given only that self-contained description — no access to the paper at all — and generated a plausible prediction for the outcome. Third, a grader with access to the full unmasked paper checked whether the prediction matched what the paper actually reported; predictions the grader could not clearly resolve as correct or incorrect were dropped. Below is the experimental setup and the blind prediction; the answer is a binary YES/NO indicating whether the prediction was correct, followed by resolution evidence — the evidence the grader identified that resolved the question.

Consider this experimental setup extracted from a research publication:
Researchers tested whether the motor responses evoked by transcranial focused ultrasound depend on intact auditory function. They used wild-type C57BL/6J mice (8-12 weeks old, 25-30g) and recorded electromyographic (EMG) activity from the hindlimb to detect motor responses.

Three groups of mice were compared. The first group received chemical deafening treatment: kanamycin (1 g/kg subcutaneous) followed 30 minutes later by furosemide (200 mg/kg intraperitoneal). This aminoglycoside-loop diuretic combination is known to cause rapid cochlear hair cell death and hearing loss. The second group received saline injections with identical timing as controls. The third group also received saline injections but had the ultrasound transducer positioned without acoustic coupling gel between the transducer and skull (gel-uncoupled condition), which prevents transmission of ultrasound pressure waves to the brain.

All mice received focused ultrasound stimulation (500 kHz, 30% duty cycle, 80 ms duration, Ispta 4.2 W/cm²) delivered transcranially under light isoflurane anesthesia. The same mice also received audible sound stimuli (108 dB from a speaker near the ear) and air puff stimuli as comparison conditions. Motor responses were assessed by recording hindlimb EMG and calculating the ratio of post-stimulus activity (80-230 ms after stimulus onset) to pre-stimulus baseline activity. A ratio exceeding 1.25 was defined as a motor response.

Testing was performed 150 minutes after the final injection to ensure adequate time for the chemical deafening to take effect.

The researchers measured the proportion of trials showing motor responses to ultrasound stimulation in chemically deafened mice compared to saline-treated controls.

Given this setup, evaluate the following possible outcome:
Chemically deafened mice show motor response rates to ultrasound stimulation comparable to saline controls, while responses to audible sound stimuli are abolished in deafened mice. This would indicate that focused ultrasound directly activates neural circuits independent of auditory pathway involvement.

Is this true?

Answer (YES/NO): NO